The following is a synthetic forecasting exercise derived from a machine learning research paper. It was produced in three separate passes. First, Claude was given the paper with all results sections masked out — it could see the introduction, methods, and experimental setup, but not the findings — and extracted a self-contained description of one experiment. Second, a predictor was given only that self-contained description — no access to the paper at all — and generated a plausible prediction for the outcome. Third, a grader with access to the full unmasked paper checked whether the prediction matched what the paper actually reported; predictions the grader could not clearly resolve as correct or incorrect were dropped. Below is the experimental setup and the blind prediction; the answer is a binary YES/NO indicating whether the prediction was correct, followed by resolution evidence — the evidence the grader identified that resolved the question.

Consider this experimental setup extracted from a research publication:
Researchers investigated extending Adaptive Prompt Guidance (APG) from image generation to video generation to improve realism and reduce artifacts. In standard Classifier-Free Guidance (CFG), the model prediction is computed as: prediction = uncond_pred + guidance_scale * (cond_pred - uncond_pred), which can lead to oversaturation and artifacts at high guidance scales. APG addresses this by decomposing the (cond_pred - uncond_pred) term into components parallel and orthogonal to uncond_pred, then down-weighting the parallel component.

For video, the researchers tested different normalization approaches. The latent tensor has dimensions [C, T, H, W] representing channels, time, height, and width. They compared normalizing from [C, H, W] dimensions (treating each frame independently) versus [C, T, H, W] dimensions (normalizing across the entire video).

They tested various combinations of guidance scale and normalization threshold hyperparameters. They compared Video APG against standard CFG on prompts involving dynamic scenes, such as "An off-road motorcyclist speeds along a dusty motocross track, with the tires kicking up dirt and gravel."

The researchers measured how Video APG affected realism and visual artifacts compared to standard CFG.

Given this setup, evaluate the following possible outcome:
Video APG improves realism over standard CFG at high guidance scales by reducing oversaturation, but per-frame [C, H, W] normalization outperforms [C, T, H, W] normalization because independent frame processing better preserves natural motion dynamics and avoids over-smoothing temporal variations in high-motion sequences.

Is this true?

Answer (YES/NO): NO